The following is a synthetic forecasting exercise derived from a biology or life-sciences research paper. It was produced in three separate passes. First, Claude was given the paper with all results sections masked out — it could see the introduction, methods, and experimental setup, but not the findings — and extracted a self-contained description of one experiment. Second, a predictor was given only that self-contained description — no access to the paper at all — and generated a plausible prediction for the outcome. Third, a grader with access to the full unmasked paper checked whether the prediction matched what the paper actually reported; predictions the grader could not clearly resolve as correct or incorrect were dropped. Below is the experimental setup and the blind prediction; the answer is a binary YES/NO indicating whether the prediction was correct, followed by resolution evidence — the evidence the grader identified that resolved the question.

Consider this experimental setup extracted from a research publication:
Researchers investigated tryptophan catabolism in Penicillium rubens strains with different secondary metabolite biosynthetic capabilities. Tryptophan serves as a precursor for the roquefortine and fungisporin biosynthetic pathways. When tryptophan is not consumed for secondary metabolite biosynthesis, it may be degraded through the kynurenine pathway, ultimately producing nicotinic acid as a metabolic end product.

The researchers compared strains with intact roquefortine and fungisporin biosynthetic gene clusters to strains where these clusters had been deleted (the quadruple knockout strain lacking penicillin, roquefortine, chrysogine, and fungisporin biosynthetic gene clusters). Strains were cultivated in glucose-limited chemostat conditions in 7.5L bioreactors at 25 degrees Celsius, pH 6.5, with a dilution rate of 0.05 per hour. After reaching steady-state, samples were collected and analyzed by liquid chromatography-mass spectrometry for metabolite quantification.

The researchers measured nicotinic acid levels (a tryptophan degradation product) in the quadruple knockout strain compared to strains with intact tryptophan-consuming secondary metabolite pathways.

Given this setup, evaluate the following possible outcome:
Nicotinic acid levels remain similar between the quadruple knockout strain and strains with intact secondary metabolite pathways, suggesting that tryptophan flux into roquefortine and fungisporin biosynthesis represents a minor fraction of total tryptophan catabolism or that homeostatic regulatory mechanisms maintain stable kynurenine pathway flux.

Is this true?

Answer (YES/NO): NO